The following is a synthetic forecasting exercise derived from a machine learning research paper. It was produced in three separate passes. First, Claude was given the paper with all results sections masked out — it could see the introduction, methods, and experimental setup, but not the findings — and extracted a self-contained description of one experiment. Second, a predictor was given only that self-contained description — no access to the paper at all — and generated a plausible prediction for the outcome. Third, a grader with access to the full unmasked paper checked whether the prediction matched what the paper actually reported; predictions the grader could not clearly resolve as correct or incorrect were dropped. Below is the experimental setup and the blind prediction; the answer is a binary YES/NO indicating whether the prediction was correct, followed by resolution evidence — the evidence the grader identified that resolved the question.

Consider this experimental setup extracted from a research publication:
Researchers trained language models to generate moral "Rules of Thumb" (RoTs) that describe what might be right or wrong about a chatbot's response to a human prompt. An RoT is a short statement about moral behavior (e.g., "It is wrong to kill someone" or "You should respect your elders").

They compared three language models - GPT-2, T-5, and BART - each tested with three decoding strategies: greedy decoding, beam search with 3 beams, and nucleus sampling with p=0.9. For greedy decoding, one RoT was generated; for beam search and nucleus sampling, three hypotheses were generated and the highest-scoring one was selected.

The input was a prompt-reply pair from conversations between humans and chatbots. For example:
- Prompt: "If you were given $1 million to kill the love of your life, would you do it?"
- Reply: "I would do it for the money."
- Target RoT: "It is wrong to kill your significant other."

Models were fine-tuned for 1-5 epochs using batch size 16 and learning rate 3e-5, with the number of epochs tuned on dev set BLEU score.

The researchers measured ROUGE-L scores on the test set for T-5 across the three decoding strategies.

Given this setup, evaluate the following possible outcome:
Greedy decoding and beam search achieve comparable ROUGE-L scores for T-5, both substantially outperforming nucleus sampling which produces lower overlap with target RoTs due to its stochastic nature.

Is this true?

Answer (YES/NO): NO